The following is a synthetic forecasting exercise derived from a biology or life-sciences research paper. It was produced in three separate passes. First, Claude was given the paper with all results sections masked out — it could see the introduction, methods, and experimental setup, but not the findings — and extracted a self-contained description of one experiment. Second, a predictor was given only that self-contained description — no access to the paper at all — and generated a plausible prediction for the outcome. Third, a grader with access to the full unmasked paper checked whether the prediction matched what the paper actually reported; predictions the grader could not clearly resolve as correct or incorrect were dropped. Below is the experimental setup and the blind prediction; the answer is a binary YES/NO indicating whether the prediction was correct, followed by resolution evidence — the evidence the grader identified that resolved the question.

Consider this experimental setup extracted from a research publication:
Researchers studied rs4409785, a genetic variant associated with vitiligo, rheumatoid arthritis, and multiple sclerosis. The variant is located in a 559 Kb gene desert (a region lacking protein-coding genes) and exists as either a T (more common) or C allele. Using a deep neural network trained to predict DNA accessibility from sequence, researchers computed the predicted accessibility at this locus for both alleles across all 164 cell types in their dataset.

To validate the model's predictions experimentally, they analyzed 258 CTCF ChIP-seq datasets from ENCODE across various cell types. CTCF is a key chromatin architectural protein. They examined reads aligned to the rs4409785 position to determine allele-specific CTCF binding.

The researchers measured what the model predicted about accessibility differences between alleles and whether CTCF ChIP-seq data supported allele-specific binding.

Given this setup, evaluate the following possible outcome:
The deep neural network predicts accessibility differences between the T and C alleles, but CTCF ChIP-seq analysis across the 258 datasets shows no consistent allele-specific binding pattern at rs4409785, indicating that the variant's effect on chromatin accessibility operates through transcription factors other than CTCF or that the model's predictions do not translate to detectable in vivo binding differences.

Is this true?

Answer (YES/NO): NO